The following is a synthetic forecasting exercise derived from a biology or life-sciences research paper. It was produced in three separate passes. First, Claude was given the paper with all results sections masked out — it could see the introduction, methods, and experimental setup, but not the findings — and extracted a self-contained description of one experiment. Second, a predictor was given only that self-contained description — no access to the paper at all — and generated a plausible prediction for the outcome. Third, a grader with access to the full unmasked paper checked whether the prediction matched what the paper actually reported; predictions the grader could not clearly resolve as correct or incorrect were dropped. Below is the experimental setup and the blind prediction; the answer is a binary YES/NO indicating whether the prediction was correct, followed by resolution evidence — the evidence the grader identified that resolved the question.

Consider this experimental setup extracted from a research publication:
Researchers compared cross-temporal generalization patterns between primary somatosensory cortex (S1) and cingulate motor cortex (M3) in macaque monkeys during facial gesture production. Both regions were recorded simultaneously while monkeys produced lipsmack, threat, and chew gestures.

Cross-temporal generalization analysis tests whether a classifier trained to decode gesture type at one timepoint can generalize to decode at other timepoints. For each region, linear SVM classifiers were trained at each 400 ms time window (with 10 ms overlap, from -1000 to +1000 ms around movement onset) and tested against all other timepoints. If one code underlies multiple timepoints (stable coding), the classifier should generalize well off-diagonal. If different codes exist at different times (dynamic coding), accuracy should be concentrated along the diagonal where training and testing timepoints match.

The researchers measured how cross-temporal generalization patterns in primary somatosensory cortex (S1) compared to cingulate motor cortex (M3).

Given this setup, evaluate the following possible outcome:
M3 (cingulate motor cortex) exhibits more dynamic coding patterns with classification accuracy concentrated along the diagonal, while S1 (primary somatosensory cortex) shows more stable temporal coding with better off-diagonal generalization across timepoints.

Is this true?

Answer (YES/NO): NO